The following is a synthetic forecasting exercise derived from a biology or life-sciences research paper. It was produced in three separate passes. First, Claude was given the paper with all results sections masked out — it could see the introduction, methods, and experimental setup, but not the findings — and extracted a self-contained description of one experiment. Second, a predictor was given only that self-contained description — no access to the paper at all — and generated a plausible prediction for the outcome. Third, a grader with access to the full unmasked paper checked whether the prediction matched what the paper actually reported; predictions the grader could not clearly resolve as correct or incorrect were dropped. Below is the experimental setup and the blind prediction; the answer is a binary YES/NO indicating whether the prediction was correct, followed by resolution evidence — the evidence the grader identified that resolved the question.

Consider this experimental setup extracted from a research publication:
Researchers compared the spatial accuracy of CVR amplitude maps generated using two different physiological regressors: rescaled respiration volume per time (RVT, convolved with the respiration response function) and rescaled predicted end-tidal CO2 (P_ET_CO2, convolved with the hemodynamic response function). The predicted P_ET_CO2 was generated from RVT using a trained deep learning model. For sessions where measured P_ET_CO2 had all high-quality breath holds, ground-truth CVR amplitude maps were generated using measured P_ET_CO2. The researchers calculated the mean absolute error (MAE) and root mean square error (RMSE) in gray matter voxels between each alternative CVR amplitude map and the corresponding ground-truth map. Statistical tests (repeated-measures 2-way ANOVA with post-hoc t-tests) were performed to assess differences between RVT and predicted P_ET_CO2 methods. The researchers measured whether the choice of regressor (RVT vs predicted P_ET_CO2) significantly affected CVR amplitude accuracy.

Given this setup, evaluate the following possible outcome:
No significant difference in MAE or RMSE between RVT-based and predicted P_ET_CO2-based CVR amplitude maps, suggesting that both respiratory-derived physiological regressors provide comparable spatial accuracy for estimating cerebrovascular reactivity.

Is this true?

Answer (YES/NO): NO